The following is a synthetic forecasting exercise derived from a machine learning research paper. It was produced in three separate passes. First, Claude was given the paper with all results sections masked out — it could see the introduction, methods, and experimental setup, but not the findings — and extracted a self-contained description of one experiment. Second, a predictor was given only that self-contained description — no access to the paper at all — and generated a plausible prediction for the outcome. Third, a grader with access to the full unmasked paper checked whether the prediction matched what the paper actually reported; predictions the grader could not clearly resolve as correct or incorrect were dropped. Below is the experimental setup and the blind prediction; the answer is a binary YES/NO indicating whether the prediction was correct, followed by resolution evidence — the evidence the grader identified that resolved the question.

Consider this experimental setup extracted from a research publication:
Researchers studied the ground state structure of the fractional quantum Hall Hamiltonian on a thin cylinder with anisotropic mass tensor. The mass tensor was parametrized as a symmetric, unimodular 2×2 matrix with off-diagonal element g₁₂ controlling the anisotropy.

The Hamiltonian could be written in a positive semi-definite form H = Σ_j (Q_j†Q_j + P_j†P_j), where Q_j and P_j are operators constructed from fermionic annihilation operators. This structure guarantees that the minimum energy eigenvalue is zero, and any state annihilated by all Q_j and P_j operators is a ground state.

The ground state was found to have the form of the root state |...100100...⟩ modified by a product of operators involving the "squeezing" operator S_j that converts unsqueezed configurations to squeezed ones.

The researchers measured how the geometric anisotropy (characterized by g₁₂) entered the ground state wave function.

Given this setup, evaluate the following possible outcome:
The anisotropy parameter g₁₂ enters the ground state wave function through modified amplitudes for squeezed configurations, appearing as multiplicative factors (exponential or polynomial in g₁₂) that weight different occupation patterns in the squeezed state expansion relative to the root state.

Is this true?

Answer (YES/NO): NO